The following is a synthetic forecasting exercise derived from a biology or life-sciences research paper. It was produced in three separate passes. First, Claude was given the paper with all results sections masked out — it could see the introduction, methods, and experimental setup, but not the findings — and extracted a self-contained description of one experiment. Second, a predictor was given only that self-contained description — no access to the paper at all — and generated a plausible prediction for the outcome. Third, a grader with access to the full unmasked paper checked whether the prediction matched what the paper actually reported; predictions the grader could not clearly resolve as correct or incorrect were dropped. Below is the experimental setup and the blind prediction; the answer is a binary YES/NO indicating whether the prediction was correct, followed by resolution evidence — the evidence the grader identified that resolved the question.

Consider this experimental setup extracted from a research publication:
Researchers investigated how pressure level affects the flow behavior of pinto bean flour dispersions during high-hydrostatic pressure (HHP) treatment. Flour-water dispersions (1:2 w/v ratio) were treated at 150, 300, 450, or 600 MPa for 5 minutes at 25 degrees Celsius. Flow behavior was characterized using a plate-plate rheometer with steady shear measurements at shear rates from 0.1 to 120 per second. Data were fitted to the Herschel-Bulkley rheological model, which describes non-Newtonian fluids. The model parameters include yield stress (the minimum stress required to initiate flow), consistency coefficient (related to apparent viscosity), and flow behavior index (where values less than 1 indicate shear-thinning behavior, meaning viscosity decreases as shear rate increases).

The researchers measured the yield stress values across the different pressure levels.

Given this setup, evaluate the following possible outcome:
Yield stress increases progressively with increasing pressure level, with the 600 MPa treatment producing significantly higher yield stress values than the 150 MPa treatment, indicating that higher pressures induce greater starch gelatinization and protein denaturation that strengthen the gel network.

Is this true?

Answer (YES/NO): NO